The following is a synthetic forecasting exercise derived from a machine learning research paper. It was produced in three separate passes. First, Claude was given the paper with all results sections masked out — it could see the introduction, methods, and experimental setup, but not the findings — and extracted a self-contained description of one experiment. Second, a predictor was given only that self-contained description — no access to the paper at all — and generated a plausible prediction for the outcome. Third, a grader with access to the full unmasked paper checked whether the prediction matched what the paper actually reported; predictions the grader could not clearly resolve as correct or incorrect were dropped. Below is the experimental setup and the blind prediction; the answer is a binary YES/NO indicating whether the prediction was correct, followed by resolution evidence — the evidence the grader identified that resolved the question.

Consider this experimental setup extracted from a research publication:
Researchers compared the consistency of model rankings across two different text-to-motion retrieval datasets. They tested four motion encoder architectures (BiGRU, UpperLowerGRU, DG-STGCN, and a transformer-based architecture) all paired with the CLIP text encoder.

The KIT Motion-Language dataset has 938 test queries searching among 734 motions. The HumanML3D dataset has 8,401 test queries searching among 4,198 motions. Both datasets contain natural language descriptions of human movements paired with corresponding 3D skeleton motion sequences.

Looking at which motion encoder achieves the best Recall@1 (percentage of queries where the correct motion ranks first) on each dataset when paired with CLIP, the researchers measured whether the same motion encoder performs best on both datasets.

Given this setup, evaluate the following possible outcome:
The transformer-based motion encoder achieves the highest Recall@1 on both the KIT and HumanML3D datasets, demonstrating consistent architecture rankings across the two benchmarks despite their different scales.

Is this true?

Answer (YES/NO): NO